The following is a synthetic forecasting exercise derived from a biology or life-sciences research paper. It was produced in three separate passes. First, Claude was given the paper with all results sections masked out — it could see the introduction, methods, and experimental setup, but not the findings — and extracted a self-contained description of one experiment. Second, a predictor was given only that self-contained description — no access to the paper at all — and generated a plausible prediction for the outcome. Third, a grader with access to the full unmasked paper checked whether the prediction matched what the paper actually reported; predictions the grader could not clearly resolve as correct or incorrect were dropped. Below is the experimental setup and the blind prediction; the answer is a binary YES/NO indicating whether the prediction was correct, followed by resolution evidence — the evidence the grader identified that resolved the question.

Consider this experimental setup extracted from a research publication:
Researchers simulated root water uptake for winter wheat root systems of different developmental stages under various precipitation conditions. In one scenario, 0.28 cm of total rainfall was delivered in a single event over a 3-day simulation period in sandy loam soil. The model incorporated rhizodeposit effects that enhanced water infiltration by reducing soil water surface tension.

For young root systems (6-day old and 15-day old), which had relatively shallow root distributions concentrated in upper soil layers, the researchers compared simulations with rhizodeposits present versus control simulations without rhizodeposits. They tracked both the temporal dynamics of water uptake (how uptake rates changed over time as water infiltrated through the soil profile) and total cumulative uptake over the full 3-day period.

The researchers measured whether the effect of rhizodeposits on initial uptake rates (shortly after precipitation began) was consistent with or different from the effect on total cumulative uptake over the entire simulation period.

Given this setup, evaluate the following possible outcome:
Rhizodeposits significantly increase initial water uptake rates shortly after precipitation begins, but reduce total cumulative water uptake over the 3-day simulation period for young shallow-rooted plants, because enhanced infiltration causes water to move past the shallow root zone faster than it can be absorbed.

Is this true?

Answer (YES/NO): YES